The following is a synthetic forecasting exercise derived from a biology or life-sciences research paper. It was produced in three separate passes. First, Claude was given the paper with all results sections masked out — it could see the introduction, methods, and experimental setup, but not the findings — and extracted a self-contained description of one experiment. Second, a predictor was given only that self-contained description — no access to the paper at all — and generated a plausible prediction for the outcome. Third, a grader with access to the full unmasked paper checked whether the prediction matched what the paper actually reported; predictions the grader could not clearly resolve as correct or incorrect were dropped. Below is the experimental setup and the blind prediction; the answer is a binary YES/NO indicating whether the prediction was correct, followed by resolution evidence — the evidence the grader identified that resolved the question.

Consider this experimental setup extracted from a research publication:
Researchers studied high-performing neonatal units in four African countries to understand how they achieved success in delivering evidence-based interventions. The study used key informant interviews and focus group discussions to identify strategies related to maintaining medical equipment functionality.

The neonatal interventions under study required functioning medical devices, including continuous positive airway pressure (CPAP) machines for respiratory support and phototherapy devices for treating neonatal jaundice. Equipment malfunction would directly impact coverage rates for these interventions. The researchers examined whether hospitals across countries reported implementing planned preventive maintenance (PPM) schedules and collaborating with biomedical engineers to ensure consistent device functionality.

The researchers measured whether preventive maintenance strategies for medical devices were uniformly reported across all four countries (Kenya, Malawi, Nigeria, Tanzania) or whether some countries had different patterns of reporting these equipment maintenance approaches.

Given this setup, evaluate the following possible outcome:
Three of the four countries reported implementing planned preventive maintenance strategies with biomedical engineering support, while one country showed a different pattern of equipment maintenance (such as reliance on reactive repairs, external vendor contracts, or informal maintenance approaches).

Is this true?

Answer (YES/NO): YES